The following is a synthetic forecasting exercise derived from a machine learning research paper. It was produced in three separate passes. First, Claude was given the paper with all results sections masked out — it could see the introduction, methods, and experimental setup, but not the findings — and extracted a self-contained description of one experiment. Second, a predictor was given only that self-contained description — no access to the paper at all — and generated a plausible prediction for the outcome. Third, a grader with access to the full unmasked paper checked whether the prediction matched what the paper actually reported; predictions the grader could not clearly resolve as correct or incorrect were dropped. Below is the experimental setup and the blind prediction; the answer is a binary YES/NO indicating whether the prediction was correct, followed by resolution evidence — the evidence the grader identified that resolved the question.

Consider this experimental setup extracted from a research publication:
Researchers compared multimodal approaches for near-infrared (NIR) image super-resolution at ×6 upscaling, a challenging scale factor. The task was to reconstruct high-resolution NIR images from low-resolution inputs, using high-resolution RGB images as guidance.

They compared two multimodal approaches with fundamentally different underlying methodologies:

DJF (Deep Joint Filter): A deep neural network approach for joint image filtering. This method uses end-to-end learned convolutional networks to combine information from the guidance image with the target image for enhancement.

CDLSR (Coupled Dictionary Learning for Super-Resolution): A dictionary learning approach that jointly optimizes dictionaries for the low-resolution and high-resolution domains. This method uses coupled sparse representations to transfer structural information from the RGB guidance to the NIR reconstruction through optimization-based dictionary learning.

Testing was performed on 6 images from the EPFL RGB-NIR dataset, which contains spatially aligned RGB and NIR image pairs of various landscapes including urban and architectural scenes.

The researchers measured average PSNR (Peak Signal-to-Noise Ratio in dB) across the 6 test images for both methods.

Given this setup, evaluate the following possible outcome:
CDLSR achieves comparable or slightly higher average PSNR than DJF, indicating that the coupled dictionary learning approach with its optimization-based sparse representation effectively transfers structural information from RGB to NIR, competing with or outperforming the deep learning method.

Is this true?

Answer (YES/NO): YES